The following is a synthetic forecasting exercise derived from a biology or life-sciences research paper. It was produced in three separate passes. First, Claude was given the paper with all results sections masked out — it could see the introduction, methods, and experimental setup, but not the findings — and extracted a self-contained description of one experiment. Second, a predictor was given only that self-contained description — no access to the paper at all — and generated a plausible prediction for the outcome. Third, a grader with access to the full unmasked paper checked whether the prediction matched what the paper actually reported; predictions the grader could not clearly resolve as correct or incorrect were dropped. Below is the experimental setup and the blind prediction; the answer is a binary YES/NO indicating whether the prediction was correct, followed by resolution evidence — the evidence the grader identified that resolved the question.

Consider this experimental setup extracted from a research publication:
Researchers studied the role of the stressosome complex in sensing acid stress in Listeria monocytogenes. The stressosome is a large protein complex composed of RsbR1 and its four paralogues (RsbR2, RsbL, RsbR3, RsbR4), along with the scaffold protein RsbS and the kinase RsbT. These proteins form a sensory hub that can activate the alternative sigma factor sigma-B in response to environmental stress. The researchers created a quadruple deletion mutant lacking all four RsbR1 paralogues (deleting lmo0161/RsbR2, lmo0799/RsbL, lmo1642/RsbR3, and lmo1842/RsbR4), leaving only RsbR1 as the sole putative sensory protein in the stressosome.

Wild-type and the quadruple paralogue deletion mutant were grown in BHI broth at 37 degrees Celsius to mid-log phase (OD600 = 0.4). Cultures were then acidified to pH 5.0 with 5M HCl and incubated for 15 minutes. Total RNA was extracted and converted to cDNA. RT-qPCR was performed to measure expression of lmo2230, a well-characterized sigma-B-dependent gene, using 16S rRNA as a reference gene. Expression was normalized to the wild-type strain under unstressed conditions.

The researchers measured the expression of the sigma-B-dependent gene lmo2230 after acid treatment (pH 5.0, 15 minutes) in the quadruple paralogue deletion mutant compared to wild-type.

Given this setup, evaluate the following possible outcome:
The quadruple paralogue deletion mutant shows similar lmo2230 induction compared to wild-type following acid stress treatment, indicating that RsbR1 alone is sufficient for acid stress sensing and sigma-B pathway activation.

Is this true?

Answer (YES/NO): YES